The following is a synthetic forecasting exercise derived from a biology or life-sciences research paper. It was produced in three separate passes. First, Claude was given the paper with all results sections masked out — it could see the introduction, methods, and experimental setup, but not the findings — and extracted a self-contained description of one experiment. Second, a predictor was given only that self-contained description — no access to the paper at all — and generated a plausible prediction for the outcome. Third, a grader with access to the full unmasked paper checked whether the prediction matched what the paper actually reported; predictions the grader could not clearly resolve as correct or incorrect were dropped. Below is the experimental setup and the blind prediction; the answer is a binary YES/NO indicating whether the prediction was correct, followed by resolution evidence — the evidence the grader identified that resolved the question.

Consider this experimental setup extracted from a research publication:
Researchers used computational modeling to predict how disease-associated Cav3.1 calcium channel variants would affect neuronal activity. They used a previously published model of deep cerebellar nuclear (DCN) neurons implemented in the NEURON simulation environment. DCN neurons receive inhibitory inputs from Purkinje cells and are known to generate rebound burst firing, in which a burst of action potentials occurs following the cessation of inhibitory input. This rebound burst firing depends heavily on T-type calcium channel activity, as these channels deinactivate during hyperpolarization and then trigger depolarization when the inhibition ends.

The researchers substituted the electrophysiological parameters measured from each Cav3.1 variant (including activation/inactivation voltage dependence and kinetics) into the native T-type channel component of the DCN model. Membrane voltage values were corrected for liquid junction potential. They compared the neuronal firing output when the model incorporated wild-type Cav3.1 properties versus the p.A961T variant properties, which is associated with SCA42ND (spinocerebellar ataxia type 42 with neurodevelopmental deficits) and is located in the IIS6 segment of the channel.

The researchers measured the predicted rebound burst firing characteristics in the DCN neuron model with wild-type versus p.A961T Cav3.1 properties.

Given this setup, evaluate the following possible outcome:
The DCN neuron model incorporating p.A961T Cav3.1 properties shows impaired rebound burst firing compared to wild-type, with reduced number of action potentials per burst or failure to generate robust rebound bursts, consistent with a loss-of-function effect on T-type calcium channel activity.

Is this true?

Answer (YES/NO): NO